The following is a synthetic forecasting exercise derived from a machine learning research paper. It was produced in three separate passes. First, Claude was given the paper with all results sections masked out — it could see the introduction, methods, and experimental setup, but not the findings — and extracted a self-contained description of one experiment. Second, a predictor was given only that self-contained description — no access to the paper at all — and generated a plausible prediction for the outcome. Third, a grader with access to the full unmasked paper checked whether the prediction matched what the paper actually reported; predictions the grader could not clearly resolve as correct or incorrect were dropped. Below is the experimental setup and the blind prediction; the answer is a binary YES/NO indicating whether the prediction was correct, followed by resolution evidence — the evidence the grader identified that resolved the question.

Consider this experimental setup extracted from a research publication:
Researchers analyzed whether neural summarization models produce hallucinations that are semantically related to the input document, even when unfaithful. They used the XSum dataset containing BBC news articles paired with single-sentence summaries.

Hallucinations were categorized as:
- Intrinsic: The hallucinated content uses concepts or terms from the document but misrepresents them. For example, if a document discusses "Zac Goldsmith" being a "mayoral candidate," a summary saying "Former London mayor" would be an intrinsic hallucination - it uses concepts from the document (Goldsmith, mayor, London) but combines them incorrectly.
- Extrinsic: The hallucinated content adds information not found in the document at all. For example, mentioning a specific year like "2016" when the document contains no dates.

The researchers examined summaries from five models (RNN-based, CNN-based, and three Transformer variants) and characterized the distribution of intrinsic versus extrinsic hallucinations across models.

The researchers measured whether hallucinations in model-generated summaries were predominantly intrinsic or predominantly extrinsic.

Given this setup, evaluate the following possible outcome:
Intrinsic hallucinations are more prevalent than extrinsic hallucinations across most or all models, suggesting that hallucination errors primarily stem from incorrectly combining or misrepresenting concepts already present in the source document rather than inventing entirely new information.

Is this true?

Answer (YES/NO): NO